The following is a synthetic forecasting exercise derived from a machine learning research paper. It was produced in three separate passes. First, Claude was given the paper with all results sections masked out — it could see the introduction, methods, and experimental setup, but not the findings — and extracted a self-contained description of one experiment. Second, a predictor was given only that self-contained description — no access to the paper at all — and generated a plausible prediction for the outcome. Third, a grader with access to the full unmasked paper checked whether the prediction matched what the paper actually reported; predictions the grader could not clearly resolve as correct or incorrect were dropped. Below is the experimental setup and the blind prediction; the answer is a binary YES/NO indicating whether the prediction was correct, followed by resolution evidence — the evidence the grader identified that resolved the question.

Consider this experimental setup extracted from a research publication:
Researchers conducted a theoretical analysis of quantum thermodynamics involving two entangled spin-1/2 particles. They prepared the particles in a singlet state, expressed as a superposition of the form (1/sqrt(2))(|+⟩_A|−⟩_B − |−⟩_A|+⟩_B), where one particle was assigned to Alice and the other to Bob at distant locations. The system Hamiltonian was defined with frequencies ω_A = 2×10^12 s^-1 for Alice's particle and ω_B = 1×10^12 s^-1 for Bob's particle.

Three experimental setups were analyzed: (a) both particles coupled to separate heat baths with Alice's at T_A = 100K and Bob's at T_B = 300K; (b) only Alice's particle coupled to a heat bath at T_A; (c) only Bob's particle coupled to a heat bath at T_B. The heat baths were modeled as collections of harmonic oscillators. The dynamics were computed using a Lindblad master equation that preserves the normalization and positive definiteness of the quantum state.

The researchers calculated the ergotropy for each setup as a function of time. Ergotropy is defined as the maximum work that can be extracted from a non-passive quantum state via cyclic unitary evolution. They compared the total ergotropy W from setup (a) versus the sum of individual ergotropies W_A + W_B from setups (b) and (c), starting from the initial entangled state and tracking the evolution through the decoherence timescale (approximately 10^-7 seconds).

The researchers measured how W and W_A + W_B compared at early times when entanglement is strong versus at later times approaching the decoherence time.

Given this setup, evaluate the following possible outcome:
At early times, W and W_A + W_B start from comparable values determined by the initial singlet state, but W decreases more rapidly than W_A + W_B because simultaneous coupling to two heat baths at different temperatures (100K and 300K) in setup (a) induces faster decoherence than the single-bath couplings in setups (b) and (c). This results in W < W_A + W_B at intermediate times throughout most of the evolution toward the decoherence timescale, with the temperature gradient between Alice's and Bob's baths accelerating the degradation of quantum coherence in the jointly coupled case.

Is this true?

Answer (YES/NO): NO